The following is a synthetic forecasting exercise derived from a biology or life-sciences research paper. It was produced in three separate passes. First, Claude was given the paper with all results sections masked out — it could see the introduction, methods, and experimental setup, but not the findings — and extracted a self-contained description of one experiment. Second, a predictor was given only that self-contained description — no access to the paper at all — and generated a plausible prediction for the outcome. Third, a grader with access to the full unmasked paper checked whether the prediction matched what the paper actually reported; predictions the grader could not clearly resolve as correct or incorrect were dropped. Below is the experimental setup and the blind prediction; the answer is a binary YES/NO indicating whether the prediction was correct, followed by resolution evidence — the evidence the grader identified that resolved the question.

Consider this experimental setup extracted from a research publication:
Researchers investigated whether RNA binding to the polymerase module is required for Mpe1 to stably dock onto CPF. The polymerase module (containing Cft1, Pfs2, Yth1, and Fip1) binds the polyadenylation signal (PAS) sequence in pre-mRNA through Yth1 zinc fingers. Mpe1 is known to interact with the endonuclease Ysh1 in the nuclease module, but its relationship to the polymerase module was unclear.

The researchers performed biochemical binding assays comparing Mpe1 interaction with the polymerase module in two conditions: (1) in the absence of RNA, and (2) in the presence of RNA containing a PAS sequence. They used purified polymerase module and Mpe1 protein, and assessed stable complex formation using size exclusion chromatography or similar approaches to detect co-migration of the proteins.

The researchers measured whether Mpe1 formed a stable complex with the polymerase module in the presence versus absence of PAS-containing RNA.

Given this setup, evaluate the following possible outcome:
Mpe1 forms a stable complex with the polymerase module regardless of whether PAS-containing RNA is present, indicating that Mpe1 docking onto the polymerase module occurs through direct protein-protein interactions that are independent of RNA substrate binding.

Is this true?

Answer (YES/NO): NO